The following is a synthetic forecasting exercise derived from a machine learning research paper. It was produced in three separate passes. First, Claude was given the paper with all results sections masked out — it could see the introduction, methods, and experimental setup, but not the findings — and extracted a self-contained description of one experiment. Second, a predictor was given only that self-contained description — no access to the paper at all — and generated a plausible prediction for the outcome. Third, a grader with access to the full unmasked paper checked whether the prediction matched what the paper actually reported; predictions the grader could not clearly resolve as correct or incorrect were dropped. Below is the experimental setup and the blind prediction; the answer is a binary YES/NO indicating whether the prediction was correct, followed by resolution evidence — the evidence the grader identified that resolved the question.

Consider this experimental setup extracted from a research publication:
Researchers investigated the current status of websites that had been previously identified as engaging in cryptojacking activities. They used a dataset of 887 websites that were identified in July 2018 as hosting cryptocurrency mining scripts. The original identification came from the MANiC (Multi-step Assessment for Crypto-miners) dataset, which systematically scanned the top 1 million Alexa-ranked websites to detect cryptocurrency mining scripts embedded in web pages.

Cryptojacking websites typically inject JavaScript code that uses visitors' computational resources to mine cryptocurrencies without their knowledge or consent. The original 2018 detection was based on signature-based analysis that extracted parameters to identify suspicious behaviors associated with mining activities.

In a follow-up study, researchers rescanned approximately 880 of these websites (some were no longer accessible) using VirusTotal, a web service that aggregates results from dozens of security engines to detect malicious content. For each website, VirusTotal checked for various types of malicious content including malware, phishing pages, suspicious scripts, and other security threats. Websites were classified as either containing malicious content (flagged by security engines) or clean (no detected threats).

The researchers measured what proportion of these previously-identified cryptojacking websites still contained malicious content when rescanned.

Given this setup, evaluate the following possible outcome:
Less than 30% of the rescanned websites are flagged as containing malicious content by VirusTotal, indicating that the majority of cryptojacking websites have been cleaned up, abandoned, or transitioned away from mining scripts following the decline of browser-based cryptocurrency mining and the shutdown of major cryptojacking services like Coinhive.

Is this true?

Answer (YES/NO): NO